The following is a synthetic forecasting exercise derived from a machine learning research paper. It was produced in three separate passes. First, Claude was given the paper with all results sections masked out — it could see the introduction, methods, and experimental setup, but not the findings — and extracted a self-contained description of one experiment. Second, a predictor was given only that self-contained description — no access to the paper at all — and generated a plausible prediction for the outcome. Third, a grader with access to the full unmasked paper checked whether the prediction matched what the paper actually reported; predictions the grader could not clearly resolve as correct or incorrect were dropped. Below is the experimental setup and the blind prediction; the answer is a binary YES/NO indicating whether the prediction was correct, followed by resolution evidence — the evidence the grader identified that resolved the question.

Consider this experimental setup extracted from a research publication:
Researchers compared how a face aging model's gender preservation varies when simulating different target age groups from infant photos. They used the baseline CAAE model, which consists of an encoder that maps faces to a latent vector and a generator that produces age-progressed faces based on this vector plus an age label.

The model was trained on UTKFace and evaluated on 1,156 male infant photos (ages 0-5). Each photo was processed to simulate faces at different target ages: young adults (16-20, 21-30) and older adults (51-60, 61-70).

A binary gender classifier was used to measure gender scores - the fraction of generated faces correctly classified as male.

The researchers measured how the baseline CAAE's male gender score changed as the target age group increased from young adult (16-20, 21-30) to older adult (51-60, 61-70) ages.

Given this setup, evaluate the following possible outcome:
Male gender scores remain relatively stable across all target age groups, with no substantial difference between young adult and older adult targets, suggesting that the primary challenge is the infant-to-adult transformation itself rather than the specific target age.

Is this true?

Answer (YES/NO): NO